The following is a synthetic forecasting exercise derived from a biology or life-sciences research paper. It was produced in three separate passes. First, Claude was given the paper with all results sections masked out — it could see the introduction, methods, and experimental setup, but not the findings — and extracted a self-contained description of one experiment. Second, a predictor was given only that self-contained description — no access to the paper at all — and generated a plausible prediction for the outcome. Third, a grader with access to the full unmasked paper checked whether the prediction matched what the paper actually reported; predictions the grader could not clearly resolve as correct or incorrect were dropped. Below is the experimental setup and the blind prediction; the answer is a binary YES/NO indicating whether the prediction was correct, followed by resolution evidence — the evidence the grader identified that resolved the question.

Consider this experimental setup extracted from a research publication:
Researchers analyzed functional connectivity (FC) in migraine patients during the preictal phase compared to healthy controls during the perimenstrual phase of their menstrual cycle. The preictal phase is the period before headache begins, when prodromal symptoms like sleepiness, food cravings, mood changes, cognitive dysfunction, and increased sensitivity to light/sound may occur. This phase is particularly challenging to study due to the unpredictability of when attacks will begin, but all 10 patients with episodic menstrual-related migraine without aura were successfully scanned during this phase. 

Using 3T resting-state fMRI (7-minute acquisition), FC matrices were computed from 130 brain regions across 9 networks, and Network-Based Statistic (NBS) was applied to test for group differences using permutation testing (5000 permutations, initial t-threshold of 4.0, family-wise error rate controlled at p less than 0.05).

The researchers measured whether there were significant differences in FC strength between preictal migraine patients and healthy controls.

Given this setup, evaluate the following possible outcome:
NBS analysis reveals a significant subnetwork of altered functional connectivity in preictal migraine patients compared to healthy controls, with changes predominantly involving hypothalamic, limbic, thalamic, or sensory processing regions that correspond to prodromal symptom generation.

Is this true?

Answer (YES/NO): NO